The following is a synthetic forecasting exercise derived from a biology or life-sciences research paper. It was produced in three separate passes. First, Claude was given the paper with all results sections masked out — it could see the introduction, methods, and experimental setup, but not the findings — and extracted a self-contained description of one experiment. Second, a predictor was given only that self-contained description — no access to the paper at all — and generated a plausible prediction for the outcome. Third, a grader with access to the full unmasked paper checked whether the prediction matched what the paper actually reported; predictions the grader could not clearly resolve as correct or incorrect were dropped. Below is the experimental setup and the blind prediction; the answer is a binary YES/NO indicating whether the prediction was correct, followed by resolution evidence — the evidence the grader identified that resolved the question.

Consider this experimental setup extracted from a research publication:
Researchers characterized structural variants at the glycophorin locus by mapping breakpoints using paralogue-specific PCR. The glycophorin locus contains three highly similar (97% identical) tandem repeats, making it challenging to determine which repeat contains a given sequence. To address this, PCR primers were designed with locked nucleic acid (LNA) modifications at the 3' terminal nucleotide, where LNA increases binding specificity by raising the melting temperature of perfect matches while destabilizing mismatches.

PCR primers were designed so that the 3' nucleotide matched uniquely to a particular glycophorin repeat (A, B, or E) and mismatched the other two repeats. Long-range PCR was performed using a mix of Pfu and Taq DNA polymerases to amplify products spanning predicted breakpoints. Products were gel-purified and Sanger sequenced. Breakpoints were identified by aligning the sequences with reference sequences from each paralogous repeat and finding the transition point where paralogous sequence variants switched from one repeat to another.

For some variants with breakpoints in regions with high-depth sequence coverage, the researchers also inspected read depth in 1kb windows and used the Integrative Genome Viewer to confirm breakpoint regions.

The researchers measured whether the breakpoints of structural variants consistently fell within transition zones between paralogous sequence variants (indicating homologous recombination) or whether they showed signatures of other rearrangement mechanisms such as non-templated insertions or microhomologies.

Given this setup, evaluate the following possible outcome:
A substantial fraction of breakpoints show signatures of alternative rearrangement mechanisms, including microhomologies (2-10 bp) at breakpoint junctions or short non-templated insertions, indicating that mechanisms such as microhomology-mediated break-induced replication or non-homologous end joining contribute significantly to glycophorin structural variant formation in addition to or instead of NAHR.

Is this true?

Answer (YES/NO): NO